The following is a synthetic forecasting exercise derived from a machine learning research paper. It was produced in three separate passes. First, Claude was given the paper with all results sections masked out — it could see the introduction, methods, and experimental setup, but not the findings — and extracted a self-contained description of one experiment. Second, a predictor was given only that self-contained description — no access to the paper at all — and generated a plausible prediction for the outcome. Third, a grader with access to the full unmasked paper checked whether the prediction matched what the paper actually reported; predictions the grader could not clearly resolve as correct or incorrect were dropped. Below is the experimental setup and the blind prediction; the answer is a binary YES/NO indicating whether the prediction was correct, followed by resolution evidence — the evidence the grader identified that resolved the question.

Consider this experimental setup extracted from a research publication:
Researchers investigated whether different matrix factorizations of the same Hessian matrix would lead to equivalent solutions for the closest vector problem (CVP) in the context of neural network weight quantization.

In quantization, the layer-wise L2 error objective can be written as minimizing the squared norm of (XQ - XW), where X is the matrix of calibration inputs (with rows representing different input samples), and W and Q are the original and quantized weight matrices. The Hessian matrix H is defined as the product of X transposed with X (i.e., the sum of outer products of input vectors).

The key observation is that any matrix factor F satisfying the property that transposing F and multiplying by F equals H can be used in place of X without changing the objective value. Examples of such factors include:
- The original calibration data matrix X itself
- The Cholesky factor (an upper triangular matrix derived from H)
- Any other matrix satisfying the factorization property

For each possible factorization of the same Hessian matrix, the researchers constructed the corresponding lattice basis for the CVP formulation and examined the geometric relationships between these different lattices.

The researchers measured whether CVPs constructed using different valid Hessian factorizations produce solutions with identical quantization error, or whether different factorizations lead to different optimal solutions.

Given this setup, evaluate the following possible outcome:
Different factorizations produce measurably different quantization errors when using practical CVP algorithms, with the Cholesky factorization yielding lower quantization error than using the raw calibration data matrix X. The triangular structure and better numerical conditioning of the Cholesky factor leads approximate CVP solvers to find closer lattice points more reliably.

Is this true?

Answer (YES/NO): NO